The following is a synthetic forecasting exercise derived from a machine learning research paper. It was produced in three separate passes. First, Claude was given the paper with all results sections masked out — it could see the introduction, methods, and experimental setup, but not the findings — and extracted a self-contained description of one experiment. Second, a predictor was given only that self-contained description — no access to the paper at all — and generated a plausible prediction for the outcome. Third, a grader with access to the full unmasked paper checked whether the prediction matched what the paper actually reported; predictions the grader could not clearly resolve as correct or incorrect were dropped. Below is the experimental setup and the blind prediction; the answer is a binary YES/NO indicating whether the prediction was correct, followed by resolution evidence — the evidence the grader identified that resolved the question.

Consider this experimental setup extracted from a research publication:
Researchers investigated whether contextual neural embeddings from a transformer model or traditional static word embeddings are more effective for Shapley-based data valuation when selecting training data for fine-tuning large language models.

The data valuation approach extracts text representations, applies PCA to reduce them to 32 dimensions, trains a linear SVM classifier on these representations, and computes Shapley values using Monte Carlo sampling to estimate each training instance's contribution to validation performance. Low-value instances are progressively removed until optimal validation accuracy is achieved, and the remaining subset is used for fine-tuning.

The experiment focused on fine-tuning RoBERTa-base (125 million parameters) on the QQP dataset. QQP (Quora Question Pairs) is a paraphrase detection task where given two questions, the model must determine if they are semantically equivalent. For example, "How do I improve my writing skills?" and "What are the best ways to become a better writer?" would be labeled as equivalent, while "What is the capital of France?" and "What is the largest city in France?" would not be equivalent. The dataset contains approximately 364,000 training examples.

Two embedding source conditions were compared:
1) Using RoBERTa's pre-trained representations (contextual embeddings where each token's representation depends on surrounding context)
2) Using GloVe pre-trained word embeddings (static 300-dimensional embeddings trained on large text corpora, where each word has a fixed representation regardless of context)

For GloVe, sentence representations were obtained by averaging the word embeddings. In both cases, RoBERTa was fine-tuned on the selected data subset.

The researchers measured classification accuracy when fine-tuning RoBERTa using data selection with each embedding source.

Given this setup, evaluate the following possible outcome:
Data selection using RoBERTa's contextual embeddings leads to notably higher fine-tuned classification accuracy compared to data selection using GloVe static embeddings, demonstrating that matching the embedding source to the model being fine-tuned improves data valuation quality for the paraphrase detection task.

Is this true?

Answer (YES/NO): YES